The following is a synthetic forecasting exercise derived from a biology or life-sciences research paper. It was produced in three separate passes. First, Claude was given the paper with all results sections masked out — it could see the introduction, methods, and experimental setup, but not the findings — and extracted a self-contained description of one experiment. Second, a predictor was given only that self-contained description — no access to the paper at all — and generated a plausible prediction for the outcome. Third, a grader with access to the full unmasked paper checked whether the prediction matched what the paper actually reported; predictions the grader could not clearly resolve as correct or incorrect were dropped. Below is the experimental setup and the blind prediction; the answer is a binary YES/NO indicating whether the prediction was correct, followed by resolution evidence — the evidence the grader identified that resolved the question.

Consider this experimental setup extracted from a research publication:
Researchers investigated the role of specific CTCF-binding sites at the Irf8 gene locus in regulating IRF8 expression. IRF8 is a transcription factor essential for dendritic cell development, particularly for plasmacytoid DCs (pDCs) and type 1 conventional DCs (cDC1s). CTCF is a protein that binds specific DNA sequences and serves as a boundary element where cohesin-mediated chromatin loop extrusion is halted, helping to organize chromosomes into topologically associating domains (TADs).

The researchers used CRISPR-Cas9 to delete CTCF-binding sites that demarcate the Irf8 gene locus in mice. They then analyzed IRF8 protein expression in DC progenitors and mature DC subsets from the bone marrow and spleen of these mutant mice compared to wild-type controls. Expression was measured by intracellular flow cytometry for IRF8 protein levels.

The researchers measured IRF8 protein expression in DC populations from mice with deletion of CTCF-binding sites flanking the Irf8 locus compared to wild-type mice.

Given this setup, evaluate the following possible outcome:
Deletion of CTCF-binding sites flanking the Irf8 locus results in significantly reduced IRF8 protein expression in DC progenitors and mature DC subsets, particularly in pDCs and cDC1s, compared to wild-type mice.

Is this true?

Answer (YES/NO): NO